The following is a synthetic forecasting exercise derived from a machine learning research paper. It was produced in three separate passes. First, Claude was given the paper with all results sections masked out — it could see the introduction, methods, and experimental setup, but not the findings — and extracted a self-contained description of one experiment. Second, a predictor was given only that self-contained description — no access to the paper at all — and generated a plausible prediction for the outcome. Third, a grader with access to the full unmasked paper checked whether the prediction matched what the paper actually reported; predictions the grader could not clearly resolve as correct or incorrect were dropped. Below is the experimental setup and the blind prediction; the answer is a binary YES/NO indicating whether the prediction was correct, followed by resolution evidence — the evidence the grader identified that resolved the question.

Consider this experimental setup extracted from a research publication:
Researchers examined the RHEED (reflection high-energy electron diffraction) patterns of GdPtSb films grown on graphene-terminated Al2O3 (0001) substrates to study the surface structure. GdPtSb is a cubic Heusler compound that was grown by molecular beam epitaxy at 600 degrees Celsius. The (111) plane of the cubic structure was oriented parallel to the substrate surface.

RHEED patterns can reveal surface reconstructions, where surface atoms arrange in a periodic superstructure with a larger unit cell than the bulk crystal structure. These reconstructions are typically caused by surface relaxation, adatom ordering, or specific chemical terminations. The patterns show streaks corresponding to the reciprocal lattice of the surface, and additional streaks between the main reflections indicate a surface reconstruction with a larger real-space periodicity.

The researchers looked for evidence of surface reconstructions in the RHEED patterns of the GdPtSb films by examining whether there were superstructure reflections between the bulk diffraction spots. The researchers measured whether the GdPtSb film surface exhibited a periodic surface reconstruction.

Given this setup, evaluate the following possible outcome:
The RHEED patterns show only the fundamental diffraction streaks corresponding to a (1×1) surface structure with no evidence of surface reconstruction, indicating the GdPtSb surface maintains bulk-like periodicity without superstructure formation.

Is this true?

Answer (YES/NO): NO